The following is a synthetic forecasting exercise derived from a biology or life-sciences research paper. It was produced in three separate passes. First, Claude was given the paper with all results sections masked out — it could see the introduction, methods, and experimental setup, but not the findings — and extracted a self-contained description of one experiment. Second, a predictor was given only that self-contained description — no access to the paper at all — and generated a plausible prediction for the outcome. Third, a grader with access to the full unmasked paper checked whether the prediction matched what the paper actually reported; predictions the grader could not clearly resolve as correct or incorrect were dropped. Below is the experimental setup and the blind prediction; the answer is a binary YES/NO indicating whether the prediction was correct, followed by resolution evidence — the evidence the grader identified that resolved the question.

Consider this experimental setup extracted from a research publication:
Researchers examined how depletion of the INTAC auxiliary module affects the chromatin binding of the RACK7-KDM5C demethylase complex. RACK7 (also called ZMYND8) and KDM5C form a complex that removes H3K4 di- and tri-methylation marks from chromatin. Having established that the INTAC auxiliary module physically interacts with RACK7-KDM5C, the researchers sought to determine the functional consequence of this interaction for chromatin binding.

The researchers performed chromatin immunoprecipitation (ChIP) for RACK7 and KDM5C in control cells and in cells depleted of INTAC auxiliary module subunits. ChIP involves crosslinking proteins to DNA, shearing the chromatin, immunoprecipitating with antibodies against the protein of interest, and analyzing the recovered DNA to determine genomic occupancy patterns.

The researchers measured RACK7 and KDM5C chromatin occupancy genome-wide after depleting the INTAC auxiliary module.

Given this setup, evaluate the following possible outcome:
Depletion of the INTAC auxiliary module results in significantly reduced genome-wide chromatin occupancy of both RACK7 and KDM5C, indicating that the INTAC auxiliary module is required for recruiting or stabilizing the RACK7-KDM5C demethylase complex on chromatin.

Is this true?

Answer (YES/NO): YES